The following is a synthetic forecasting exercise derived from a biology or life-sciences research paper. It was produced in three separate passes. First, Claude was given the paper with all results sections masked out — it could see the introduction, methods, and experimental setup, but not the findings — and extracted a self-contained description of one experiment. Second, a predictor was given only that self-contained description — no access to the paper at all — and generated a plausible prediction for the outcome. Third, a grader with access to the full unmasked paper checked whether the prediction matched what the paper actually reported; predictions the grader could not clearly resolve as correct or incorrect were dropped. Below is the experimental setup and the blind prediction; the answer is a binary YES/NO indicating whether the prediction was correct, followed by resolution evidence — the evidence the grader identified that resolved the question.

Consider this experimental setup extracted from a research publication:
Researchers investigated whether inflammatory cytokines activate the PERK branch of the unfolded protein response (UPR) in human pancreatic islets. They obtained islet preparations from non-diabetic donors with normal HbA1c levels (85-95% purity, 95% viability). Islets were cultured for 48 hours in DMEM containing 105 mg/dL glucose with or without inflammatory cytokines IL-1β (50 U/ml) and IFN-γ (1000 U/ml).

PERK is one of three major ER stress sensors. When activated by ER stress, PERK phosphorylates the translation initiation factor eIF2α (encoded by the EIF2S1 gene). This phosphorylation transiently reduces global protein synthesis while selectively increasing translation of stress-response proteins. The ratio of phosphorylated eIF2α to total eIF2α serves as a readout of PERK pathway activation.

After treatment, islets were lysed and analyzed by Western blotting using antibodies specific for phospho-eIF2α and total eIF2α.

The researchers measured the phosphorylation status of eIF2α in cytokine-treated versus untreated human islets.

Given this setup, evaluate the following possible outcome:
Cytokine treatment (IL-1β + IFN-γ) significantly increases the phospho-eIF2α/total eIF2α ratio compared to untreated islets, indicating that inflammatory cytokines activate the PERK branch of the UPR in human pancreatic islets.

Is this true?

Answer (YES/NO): NO